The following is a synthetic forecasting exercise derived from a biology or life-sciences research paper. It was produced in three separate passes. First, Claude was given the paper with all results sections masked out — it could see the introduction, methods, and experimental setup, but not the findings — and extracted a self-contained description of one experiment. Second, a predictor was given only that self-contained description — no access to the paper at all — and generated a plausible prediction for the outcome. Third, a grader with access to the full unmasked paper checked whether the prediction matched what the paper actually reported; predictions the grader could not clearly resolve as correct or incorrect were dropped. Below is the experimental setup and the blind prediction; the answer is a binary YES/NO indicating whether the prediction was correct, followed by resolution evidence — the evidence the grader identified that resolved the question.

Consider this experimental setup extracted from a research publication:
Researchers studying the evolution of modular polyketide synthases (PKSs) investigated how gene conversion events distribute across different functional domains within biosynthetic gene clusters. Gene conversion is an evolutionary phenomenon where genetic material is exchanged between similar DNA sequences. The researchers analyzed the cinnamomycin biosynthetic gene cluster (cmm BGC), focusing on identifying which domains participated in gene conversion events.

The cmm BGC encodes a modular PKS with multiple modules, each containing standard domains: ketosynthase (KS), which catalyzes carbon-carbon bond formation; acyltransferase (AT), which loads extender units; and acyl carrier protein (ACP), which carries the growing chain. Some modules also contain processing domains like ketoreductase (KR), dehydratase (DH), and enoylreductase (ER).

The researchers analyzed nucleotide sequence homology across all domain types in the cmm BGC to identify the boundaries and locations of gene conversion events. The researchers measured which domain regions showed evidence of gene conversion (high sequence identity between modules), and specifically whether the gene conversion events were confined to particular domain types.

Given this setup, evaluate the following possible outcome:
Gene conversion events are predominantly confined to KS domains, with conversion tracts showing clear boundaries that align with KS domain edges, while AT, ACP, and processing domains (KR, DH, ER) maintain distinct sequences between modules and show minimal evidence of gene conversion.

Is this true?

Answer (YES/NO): NO